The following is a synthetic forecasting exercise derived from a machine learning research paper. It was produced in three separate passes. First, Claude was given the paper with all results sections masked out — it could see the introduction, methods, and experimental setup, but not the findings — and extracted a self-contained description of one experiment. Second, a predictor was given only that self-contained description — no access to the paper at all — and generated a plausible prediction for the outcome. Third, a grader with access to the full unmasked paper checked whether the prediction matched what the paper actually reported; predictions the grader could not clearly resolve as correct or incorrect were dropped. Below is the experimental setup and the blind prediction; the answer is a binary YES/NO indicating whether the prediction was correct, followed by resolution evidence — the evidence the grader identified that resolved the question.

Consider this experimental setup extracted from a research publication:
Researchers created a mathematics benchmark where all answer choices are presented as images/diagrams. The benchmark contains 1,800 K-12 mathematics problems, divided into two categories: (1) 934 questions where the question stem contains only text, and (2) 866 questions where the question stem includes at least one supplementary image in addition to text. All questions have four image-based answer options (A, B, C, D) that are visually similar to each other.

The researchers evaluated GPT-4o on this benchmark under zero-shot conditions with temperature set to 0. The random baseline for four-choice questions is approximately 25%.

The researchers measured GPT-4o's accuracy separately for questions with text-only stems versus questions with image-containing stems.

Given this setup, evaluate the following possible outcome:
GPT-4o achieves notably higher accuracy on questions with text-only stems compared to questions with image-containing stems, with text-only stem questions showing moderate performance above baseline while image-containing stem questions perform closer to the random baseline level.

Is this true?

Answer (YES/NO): YES